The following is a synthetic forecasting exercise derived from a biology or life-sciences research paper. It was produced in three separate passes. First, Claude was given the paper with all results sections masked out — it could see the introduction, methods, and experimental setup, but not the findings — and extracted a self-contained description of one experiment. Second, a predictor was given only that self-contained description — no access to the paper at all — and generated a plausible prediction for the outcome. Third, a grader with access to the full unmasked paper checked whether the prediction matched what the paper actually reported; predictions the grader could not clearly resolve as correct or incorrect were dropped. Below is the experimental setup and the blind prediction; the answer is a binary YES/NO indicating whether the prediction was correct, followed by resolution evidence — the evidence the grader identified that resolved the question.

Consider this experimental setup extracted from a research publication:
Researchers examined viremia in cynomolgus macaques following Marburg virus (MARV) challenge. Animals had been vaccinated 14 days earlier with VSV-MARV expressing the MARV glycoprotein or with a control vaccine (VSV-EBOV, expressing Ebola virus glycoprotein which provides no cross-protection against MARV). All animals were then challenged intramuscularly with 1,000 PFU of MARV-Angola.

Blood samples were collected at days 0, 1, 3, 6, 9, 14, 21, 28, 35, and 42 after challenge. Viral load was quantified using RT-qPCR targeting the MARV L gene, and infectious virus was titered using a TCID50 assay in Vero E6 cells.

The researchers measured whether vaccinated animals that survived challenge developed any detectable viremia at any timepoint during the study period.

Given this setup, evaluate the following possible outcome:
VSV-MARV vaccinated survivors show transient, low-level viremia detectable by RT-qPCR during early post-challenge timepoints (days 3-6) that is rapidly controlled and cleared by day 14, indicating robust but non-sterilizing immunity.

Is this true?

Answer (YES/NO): NO